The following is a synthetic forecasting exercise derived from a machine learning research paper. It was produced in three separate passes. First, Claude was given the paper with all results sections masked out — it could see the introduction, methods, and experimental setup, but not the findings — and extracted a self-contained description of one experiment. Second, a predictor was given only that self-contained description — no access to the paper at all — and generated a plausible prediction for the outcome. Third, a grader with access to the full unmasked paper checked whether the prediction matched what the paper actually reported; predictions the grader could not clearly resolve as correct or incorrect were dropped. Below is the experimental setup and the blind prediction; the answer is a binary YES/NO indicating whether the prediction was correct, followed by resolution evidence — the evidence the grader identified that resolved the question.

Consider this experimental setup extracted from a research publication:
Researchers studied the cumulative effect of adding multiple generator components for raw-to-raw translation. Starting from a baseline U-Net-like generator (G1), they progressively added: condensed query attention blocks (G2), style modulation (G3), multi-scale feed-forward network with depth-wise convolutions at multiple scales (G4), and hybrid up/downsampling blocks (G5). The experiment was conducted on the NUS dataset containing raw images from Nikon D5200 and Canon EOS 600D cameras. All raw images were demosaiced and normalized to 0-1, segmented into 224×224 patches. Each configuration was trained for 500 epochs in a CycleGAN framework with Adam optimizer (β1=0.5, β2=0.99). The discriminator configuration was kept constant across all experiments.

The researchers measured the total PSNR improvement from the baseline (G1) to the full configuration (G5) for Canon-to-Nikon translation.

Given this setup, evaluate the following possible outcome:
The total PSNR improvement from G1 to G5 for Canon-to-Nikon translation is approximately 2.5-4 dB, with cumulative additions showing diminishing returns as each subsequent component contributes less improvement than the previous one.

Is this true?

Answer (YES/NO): YES